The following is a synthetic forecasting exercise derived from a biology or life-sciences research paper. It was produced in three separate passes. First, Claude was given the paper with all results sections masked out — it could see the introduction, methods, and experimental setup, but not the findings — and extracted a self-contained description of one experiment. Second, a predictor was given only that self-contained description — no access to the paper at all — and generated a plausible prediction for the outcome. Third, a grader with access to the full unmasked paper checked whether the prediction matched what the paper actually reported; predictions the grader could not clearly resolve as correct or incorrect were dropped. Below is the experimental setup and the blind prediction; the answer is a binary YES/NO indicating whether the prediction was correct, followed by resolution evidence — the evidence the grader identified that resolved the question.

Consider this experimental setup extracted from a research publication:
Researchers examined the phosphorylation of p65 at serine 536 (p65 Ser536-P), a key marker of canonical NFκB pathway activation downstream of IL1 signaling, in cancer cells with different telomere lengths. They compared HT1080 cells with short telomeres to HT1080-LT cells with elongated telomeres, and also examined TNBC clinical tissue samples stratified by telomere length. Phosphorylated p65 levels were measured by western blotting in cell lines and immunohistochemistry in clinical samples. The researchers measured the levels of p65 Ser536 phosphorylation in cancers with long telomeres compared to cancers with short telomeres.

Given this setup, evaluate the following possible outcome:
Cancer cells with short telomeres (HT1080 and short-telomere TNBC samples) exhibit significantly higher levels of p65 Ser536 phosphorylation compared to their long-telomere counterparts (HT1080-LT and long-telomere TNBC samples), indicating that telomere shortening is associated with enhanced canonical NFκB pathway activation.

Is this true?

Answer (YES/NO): NO